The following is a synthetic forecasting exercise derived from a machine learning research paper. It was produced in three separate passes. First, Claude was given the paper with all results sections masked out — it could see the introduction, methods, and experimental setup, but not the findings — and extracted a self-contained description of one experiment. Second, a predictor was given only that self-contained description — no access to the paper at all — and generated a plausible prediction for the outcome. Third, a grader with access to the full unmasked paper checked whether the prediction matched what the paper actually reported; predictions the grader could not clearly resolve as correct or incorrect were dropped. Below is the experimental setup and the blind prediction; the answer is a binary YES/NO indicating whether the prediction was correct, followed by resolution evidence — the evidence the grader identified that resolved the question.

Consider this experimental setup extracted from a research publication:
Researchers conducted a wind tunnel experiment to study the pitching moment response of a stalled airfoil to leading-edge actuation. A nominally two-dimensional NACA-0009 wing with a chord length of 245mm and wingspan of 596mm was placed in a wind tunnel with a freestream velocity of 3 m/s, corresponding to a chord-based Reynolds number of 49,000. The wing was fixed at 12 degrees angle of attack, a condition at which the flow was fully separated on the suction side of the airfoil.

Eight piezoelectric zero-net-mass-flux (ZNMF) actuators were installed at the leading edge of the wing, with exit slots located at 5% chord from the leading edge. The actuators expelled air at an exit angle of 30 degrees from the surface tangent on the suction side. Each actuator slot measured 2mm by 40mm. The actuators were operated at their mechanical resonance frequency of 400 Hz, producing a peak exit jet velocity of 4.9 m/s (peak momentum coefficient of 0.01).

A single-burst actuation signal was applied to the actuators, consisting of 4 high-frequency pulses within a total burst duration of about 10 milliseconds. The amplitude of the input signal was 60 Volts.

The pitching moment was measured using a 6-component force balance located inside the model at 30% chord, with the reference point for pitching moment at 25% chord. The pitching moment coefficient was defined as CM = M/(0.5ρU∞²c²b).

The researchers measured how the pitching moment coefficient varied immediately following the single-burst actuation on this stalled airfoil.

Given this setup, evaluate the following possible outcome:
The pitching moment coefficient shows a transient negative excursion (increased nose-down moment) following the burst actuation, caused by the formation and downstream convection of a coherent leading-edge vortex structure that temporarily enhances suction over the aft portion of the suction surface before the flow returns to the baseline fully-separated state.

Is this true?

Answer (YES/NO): NO